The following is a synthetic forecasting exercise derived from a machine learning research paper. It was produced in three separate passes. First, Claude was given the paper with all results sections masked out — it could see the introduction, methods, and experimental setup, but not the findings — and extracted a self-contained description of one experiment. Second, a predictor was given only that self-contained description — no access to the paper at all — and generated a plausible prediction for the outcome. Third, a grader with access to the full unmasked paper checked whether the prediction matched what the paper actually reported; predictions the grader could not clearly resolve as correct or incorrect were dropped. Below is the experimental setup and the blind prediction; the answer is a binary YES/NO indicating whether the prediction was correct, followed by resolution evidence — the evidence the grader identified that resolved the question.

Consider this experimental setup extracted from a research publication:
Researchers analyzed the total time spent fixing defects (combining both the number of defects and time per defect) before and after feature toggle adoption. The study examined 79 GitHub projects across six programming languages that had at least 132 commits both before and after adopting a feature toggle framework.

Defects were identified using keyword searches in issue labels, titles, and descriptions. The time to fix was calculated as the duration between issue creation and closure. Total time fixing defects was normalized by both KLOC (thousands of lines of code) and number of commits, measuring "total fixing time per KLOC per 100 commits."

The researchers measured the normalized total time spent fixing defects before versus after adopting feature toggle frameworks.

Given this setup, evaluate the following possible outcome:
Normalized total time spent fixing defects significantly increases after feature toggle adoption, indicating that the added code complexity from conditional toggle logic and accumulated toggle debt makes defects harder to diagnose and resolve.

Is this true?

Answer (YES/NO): NO